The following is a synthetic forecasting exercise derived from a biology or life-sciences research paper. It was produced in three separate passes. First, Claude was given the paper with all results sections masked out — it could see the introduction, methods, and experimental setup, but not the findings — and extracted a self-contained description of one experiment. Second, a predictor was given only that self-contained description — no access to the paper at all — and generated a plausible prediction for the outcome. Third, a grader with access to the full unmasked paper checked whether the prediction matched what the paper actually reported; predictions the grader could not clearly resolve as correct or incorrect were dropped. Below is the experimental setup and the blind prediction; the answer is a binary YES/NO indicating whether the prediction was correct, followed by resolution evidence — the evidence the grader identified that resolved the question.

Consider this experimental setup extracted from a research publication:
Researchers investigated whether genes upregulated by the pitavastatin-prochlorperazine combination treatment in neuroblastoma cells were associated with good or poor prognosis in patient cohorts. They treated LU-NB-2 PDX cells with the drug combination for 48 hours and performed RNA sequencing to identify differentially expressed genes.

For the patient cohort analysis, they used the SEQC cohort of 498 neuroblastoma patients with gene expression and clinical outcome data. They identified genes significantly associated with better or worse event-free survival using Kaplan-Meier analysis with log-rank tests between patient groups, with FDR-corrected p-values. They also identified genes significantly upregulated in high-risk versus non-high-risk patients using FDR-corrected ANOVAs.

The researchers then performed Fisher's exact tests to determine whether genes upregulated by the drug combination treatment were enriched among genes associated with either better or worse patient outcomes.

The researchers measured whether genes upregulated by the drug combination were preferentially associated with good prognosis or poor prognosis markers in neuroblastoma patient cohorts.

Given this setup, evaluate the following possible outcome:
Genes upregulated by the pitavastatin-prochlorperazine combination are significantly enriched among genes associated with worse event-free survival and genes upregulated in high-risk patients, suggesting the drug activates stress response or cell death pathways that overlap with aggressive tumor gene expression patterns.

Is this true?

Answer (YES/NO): NO